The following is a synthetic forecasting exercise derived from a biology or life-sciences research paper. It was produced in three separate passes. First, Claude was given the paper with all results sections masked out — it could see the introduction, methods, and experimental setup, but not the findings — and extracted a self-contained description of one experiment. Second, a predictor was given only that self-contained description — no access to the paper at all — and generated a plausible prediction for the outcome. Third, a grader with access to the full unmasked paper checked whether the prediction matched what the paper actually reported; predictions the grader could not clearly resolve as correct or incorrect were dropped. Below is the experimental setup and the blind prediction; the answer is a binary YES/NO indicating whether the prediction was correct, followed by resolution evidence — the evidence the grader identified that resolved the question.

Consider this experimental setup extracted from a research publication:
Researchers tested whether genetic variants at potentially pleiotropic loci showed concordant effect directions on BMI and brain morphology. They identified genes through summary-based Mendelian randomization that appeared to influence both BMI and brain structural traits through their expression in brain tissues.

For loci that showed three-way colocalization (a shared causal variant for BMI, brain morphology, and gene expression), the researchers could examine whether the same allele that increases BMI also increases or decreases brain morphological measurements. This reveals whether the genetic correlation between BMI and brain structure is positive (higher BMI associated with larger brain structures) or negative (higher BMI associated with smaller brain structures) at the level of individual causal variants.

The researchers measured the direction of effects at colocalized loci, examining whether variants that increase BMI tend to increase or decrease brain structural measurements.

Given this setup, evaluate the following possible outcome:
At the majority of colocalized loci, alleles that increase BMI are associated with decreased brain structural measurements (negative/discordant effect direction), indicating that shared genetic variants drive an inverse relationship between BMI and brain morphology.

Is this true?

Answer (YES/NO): YES